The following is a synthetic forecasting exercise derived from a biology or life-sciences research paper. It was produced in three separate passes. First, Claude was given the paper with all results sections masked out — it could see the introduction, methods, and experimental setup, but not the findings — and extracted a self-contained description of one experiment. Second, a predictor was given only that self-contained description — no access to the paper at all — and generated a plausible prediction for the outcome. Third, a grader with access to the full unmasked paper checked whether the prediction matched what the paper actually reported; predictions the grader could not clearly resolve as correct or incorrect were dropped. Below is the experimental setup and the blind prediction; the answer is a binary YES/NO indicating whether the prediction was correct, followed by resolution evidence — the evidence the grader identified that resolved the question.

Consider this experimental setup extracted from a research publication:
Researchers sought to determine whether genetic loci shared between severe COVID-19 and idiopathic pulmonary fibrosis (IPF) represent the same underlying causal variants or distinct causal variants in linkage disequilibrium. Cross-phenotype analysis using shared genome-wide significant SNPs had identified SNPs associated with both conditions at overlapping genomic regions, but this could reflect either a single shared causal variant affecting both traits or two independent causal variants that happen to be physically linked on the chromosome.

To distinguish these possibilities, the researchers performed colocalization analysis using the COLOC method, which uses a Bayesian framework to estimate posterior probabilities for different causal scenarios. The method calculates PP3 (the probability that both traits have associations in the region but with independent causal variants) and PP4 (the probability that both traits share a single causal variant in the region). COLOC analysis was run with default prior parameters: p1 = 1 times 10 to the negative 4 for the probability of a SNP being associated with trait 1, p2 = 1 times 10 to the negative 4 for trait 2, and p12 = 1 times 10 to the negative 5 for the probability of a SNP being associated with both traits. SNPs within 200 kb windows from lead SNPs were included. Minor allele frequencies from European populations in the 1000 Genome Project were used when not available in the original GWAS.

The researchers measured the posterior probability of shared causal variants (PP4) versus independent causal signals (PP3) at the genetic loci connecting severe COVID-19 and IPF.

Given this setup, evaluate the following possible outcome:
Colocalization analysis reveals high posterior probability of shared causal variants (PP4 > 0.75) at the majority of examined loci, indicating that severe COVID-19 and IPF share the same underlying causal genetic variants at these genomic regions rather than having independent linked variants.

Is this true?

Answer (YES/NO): YES